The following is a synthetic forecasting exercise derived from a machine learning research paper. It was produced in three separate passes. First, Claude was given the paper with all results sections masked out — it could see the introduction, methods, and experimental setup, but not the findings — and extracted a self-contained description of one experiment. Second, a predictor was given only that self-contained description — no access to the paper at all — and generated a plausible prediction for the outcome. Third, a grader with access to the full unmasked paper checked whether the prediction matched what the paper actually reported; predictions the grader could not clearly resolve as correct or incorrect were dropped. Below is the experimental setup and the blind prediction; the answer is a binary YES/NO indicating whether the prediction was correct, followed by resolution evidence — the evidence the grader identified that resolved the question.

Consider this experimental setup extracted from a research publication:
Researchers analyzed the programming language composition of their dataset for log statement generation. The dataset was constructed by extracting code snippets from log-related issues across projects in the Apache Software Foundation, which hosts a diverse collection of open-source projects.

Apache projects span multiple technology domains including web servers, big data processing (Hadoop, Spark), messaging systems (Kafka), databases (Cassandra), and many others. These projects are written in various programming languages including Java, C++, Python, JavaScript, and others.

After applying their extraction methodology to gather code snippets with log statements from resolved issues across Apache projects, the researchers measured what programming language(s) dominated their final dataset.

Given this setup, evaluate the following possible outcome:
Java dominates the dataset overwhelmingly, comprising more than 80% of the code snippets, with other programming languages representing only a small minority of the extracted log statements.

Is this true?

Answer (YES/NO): YES